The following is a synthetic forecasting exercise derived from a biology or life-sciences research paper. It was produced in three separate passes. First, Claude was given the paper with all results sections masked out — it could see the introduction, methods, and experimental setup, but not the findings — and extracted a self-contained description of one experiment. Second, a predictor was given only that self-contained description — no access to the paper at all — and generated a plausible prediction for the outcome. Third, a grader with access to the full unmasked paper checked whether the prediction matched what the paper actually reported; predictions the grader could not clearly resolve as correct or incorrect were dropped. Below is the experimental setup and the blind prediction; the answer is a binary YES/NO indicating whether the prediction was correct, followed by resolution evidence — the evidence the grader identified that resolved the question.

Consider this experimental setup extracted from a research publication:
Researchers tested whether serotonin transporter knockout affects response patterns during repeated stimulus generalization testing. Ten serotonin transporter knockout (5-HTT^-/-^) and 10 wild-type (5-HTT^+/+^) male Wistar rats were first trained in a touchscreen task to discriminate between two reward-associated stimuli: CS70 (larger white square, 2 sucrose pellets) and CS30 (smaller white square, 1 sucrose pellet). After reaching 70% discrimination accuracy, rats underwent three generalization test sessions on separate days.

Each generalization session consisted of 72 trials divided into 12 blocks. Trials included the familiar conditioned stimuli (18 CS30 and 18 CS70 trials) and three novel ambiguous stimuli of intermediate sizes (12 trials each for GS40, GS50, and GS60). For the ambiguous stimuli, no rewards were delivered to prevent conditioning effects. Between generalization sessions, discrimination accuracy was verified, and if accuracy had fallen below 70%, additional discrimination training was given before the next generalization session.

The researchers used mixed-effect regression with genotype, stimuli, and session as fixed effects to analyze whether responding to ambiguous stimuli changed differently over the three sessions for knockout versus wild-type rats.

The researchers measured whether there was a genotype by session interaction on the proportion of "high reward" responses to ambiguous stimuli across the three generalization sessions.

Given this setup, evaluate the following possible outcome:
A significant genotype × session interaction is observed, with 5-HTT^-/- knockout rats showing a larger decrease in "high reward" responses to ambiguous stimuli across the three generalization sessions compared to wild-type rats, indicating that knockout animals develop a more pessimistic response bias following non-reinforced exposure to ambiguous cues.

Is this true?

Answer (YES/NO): NO